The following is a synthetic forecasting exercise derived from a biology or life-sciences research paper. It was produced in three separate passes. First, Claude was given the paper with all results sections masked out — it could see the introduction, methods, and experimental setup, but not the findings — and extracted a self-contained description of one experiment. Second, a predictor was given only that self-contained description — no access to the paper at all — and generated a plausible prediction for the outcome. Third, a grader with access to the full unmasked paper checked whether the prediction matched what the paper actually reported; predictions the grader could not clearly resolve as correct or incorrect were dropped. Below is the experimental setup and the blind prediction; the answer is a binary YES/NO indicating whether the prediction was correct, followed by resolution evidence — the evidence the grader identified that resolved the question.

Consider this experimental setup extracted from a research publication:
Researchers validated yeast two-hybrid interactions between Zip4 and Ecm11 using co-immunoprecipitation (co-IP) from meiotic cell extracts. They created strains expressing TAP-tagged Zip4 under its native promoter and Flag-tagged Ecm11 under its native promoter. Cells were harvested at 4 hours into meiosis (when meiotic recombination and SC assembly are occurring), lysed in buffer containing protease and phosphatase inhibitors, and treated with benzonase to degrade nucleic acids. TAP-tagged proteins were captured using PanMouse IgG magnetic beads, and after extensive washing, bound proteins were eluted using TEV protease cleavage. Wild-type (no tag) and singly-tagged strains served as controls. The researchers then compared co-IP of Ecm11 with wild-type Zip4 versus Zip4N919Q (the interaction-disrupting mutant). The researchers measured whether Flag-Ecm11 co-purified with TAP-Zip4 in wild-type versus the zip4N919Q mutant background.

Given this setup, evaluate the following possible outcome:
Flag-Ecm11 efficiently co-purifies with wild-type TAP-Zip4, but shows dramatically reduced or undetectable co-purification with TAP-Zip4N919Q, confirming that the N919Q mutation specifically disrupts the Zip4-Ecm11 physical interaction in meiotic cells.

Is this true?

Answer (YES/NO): YES